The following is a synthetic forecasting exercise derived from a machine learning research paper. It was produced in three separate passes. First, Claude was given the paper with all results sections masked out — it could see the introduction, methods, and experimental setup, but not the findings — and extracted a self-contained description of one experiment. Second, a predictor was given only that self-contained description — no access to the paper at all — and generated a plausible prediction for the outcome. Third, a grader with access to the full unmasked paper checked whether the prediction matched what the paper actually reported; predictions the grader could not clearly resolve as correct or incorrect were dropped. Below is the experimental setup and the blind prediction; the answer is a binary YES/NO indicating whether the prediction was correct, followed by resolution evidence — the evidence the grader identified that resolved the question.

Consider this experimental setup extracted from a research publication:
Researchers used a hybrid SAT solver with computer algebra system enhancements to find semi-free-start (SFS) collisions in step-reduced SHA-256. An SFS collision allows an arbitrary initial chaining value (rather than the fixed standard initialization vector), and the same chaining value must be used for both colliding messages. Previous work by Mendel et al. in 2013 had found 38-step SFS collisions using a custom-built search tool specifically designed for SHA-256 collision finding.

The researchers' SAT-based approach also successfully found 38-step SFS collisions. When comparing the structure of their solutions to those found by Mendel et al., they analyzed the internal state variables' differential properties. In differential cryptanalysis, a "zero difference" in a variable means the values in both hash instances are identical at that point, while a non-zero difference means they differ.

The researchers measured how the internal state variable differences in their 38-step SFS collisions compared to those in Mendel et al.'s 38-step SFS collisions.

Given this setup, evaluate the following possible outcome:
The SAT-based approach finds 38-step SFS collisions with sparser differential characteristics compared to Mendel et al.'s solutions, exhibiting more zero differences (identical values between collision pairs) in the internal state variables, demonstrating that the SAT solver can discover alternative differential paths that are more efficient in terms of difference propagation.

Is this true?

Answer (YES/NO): NO